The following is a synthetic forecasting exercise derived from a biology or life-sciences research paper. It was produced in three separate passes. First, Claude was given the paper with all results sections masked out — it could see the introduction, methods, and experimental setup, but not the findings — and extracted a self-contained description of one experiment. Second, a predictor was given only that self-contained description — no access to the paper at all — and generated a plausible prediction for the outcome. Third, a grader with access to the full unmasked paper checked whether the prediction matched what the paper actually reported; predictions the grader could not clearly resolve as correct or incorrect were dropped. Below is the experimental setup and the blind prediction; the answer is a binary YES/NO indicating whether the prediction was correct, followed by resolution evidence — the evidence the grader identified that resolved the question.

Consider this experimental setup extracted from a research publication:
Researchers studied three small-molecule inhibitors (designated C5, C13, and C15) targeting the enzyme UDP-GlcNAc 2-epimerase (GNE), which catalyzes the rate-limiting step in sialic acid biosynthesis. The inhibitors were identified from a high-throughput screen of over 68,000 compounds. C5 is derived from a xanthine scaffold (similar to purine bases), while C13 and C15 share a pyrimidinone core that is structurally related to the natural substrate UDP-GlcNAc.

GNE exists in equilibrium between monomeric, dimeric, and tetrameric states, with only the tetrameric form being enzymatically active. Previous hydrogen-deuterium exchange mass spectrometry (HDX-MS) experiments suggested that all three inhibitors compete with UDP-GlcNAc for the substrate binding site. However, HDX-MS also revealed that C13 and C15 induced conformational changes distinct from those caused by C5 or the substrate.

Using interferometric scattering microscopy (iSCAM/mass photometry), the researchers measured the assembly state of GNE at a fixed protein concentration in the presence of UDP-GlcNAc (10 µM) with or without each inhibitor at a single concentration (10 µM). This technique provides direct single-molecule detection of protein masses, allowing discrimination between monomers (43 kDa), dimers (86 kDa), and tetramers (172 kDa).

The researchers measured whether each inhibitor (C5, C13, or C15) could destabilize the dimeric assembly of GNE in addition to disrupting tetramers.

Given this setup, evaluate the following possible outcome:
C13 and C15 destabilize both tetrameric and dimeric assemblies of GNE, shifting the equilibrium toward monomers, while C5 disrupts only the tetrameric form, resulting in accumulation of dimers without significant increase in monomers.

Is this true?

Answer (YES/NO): YES